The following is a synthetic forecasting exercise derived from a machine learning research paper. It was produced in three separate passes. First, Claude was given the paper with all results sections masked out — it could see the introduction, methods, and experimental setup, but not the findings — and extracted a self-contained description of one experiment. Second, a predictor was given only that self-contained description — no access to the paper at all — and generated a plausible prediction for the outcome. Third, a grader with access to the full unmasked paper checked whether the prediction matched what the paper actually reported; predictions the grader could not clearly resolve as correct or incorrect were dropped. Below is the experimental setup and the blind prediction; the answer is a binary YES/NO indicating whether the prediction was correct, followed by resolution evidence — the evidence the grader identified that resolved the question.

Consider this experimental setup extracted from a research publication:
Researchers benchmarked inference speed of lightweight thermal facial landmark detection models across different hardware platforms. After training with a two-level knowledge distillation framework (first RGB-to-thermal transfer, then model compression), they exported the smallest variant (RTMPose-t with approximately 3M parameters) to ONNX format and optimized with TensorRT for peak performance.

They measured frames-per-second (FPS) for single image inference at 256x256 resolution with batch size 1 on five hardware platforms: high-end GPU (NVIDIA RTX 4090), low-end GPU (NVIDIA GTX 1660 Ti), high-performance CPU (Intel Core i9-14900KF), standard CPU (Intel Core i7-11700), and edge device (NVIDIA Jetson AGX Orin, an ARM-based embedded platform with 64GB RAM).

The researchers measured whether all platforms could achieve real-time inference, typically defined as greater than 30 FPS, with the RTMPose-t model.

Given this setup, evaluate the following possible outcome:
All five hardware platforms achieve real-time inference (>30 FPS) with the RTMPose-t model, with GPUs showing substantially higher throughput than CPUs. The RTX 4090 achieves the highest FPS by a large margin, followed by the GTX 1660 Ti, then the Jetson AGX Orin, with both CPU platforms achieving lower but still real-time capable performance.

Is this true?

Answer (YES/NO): YES